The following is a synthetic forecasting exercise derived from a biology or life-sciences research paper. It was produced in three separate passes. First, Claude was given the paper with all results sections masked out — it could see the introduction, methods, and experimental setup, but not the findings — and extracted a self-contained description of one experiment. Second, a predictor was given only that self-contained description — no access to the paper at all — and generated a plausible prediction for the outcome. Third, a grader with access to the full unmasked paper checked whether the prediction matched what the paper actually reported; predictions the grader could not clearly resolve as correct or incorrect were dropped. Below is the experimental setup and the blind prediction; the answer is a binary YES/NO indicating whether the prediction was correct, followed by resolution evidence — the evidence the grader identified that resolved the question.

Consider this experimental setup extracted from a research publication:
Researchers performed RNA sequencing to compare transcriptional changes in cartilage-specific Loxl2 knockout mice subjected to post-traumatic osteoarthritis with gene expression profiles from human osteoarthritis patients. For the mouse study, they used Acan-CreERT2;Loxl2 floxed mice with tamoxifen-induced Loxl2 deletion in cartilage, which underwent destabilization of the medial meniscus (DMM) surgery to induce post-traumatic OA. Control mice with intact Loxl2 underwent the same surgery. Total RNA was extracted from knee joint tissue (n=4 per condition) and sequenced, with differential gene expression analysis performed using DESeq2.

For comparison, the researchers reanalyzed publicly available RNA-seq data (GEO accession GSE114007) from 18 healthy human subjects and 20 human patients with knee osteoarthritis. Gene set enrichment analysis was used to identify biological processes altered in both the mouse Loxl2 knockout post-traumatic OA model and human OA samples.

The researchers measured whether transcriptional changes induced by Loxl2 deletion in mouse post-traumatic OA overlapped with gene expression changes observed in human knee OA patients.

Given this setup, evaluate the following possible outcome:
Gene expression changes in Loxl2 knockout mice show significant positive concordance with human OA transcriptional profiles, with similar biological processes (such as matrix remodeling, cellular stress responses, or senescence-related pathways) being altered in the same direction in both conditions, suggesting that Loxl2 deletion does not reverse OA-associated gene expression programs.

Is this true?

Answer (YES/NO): YES